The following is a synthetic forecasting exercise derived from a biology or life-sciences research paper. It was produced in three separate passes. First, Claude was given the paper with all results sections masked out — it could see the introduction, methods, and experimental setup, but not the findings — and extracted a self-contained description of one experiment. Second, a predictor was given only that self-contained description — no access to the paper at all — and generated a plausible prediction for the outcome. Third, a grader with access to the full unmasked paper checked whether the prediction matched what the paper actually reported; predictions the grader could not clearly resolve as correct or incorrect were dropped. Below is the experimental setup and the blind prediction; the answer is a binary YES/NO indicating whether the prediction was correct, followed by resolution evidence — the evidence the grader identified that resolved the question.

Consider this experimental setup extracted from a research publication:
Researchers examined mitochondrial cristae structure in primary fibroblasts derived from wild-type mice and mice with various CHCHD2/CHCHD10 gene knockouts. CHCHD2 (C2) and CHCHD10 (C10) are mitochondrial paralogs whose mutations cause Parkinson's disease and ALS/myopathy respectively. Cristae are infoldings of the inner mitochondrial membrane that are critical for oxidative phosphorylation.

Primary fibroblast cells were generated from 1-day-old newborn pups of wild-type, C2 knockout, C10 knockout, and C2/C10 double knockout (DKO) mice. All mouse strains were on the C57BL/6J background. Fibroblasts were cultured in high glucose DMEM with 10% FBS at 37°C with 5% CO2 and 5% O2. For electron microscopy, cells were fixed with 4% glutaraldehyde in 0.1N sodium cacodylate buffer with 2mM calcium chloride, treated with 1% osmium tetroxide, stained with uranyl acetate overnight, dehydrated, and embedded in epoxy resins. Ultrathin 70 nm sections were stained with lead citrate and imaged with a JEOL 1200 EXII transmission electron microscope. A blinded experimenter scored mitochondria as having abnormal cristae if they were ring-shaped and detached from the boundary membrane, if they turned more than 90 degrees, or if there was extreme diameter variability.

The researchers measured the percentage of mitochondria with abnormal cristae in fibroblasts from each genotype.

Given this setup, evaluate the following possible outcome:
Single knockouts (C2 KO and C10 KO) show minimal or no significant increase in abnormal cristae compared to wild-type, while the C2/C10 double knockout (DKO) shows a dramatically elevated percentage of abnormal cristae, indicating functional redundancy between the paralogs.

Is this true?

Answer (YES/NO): YES